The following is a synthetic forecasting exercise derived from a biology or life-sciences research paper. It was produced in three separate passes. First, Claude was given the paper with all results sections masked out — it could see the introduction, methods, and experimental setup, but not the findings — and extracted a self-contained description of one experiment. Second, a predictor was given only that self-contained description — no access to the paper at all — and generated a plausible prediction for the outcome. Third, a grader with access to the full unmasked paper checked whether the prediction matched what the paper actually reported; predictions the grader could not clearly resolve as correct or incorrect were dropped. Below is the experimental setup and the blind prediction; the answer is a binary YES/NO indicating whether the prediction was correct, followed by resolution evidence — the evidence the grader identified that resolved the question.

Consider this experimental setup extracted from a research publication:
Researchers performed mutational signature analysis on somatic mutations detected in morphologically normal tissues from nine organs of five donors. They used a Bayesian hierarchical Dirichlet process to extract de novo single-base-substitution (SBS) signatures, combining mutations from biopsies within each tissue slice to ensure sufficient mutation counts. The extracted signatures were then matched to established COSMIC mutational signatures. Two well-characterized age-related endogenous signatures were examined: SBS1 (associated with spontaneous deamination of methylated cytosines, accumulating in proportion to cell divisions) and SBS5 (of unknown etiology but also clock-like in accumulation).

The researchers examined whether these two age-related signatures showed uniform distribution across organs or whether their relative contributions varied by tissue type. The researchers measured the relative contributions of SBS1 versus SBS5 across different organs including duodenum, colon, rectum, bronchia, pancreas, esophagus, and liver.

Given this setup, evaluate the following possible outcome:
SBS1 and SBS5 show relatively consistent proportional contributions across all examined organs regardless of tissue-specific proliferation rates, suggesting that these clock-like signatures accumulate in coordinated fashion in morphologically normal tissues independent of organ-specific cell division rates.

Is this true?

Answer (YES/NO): NO